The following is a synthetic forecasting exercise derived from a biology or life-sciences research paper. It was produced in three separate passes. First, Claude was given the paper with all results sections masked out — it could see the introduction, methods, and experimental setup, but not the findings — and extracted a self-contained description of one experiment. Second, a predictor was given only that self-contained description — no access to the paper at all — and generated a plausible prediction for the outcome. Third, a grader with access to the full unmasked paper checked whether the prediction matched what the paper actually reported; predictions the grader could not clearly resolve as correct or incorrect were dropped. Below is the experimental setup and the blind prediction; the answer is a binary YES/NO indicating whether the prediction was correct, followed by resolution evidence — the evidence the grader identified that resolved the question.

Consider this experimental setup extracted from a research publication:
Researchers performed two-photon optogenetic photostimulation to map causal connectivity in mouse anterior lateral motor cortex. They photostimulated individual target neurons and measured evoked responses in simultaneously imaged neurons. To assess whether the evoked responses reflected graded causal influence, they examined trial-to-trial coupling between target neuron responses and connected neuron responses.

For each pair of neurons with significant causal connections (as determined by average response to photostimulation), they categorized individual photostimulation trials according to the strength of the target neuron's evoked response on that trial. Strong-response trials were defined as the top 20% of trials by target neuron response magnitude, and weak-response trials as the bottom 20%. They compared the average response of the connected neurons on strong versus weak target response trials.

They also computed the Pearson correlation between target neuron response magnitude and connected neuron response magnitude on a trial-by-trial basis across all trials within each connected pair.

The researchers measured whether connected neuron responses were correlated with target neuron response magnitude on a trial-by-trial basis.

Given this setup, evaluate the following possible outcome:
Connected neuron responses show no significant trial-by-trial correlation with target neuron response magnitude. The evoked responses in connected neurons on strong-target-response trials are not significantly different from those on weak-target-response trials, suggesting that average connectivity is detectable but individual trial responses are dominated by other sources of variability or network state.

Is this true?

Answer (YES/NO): NO